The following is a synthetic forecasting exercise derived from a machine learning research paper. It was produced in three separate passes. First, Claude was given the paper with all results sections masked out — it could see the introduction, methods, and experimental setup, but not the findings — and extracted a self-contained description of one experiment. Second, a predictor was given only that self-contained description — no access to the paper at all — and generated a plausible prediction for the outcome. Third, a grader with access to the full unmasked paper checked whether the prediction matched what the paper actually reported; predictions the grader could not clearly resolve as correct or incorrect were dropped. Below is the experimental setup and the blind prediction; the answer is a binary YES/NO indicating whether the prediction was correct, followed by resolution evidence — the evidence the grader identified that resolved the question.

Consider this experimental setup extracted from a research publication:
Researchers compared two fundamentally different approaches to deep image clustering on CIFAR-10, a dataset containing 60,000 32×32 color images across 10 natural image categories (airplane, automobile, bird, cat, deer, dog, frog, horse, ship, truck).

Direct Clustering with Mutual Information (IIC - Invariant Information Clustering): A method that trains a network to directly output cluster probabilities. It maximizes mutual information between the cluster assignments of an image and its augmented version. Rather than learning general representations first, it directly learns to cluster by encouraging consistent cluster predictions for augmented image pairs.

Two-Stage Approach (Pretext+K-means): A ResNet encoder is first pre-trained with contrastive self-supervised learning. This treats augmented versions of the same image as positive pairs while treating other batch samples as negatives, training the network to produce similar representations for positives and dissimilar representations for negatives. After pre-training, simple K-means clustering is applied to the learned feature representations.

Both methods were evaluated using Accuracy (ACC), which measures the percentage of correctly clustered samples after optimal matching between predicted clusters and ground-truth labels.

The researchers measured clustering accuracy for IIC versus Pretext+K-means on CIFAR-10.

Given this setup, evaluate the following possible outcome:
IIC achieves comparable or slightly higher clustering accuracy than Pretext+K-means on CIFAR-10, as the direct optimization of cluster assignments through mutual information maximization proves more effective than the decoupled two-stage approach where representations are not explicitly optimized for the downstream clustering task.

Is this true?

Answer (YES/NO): NO